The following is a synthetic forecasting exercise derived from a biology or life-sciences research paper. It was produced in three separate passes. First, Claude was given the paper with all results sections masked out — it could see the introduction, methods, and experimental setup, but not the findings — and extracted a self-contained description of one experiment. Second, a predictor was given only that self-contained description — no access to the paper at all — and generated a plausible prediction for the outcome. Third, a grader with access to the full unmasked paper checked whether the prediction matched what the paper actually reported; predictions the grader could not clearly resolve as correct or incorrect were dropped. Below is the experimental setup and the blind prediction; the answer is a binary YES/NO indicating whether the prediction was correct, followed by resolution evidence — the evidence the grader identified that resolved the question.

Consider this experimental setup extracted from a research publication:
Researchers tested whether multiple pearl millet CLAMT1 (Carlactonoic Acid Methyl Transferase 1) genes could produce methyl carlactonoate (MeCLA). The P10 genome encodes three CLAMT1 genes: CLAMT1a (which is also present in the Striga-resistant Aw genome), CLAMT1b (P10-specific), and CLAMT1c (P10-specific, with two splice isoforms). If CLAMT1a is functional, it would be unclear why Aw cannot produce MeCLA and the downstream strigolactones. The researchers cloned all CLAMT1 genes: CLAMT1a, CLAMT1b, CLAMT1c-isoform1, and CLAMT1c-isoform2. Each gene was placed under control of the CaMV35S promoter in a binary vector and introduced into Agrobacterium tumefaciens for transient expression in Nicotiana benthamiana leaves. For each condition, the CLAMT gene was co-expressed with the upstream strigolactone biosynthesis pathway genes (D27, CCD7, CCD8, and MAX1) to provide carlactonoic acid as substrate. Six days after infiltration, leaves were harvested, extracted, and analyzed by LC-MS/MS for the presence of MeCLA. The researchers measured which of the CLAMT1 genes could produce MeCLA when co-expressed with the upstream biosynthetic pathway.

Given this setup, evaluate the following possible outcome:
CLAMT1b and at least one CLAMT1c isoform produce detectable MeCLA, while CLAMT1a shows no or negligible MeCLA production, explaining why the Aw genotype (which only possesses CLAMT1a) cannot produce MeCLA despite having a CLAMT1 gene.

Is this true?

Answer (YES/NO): NO